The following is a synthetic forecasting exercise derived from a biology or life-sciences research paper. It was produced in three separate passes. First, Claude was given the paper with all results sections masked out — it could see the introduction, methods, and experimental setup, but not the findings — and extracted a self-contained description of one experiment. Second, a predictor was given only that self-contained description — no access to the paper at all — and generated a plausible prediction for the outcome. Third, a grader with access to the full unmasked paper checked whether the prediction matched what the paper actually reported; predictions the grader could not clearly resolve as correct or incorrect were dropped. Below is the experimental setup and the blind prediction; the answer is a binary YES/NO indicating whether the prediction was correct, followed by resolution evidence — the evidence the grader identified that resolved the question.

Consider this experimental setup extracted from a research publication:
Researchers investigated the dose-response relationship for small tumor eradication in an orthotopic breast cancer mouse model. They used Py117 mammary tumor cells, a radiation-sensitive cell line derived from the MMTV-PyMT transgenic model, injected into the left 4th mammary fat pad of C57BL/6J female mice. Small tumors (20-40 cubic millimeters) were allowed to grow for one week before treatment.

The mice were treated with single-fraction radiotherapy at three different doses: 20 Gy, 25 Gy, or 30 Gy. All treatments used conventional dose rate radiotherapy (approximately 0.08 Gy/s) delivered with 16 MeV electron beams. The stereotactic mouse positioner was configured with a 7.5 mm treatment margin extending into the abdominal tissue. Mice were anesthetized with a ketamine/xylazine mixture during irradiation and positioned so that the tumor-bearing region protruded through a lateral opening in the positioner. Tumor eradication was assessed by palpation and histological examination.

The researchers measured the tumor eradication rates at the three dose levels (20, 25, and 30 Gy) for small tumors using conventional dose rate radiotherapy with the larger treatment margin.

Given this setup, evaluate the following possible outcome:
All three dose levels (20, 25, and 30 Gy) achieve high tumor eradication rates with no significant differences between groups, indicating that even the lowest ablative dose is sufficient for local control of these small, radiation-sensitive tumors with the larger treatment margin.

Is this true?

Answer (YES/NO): NO